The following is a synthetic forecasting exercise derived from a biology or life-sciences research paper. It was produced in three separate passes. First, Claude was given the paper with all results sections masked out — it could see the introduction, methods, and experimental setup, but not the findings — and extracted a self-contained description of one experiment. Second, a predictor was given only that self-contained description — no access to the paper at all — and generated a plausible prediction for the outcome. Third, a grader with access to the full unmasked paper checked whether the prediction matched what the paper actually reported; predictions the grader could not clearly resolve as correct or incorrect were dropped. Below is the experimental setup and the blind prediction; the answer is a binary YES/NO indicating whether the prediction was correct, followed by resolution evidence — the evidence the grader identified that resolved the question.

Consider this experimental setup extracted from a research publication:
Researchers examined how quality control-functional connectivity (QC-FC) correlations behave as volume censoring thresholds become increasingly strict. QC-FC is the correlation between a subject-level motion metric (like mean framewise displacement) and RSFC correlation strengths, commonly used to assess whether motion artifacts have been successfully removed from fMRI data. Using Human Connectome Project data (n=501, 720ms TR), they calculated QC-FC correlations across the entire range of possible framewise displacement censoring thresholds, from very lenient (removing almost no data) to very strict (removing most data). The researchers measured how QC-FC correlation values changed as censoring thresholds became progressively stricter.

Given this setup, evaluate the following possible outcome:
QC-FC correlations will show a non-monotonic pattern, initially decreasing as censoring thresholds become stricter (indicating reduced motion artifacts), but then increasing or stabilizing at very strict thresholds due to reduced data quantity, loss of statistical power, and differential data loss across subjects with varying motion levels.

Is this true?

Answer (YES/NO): NO